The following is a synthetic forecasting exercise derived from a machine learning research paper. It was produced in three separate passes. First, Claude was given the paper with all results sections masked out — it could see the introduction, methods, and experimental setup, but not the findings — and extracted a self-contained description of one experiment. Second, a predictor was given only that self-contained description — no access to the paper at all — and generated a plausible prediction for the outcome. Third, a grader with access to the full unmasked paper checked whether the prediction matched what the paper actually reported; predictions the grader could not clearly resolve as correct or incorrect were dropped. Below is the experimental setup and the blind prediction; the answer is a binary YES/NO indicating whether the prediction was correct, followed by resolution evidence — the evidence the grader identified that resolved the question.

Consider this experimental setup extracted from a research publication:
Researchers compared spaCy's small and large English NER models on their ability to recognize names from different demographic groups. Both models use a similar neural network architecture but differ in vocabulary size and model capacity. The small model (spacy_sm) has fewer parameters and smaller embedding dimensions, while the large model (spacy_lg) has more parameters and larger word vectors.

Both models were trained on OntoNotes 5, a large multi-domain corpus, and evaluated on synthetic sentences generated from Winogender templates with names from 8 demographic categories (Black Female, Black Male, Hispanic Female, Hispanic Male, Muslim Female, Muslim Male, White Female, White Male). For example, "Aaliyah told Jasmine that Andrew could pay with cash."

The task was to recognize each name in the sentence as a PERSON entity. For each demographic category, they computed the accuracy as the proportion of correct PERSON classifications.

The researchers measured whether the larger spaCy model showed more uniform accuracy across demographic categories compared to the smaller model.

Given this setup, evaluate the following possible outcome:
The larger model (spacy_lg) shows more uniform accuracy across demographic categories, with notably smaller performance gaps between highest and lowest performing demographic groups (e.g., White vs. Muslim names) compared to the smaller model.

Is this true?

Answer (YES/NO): YES